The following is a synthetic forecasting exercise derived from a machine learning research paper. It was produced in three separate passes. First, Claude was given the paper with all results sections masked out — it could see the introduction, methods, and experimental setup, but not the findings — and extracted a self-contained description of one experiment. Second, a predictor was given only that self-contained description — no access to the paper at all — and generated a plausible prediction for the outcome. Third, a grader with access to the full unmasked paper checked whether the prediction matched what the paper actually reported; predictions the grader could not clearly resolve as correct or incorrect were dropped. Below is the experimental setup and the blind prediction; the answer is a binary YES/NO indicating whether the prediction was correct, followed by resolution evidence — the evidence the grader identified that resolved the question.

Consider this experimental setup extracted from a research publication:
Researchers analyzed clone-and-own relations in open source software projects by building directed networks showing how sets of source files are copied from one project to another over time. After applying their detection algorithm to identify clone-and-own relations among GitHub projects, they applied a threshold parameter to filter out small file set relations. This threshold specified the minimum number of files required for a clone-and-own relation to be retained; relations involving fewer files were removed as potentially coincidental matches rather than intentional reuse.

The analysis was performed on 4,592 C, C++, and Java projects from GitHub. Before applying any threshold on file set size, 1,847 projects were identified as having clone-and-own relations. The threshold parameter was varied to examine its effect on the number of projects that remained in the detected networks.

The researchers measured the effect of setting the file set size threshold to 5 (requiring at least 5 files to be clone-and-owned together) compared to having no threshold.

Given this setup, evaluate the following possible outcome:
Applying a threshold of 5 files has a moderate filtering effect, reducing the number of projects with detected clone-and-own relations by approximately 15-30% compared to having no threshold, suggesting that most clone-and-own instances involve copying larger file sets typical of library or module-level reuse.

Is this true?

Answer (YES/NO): NO